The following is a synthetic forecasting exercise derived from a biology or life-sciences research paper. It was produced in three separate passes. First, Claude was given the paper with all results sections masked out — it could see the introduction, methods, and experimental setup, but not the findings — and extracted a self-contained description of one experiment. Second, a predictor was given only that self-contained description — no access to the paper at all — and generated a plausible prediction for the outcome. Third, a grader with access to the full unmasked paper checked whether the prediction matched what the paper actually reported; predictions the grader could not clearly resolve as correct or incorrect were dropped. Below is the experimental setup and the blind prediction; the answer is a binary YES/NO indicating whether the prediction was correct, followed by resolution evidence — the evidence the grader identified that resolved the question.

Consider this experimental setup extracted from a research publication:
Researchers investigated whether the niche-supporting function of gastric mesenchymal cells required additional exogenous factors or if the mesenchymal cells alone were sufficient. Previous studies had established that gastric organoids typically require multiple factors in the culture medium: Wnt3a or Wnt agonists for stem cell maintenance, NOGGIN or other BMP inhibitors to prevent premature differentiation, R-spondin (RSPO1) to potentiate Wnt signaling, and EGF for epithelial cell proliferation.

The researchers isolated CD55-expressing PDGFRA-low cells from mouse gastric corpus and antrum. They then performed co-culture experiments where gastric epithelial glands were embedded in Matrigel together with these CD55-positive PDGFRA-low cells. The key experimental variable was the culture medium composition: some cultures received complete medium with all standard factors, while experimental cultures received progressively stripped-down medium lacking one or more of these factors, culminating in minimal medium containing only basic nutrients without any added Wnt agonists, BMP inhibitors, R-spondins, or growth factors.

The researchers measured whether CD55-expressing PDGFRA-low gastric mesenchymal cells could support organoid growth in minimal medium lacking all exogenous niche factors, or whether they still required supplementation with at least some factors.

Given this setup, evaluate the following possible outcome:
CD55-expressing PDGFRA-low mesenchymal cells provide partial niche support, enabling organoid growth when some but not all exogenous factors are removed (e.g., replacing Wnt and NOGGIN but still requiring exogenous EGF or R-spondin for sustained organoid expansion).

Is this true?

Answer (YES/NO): NO